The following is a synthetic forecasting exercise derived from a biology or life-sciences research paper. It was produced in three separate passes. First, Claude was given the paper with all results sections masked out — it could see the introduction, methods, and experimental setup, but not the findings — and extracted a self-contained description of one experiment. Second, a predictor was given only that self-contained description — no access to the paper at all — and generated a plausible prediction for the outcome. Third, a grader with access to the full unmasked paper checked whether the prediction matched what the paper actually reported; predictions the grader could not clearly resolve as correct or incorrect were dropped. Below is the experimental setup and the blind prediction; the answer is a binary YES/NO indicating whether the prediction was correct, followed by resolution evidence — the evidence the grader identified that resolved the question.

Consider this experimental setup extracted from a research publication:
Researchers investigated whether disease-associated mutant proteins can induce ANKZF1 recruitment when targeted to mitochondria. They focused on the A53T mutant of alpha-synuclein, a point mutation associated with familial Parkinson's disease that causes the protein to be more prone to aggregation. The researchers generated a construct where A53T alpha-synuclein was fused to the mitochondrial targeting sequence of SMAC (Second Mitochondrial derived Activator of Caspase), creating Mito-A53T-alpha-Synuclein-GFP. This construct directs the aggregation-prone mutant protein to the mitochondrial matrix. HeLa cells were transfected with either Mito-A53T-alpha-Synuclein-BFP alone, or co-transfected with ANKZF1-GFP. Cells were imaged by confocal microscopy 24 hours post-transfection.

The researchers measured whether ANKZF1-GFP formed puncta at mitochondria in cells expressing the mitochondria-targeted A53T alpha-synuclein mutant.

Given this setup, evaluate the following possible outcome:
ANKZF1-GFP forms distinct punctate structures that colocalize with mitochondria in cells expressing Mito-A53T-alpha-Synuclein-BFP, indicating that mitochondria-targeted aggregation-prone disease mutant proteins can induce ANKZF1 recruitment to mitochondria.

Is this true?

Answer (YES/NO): YES